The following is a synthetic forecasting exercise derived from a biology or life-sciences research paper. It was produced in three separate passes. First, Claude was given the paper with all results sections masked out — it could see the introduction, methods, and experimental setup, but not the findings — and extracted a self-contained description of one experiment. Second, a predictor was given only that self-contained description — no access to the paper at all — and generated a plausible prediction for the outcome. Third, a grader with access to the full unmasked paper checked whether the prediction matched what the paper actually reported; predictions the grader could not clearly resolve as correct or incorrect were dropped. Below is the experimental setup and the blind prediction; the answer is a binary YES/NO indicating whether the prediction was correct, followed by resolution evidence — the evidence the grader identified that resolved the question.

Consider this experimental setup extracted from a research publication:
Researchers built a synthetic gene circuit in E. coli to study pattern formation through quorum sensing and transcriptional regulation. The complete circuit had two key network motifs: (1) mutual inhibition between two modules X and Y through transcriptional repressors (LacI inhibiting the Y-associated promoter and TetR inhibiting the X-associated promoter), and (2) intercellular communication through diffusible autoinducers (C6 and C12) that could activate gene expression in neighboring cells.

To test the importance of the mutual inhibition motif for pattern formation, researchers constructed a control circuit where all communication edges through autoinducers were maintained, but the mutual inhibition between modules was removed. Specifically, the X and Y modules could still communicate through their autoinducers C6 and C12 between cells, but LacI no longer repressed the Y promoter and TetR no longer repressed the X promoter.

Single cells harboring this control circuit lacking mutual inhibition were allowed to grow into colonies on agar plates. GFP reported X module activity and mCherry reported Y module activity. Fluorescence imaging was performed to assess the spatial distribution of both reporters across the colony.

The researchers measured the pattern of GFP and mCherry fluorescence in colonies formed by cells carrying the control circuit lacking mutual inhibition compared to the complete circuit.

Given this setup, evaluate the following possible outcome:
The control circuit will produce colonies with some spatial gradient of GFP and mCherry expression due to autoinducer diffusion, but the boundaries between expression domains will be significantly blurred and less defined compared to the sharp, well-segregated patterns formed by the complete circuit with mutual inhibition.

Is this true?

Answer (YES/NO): YES